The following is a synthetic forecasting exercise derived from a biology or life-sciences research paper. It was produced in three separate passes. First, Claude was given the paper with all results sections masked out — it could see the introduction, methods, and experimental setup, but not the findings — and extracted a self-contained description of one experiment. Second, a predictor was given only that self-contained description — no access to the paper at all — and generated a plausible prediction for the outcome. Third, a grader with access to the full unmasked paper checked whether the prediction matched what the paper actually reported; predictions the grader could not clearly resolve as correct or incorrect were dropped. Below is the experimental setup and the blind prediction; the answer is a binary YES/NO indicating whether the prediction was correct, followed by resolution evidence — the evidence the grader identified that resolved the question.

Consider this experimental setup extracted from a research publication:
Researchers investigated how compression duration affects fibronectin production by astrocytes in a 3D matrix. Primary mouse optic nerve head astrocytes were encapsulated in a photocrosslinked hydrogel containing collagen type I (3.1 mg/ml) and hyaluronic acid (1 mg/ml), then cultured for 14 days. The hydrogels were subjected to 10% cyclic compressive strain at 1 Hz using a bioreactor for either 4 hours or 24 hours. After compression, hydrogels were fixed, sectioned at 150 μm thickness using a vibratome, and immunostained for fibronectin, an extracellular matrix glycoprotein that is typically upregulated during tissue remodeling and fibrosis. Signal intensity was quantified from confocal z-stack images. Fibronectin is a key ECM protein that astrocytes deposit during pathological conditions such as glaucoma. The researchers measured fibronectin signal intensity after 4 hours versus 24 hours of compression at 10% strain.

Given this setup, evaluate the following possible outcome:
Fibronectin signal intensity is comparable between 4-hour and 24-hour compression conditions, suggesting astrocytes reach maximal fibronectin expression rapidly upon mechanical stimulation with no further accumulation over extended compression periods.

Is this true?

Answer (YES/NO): NO